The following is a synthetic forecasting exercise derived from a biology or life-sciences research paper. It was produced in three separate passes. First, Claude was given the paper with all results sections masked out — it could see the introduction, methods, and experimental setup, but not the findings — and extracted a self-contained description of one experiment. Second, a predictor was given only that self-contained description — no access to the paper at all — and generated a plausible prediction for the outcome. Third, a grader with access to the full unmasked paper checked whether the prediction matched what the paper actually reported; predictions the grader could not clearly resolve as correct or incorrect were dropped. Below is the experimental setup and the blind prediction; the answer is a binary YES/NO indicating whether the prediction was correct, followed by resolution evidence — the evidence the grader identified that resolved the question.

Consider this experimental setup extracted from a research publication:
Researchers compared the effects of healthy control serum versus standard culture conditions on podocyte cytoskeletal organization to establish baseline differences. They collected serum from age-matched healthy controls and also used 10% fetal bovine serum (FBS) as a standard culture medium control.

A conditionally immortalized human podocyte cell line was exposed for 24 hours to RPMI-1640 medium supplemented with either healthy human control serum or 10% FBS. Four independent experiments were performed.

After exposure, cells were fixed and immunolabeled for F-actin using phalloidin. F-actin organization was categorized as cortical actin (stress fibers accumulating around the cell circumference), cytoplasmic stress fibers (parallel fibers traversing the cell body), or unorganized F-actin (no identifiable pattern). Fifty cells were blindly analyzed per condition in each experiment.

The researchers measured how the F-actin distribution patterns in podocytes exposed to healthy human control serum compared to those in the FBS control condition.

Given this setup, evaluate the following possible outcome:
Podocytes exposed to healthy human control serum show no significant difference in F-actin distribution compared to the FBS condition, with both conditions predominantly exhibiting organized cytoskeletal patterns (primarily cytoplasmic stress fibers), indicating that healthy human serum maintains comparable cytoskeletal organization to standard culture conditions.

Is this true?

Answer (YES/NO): NO